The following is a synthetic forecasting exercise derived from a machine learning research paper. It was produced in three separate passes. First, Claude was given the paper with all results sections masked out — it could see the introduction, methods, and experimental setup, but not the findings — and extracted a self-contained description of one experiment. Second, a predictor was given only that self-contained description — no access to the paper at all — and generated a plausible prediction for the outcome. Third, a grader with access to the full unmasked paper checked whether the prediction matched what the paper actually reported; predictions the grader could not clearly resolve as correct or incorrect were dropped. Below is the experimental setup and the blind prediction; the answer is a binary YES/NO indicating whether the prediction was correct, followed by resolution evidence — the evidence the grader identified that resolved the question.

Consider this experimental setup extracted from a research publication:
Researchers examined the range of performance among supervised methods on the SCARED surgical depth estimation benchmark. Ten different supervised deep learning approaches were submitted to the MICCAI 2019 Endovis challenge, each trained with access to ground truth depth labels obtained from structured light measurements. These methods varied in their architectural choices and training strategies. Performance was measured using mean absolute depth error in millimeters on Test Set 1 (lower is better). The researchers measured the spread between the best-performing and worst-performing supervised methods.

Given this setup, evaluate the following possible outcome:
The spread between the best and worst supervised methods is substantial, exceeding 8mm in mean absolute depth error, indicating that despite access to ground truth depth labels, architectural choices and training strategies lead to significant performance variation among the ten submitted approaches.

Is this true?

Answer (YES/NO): YES